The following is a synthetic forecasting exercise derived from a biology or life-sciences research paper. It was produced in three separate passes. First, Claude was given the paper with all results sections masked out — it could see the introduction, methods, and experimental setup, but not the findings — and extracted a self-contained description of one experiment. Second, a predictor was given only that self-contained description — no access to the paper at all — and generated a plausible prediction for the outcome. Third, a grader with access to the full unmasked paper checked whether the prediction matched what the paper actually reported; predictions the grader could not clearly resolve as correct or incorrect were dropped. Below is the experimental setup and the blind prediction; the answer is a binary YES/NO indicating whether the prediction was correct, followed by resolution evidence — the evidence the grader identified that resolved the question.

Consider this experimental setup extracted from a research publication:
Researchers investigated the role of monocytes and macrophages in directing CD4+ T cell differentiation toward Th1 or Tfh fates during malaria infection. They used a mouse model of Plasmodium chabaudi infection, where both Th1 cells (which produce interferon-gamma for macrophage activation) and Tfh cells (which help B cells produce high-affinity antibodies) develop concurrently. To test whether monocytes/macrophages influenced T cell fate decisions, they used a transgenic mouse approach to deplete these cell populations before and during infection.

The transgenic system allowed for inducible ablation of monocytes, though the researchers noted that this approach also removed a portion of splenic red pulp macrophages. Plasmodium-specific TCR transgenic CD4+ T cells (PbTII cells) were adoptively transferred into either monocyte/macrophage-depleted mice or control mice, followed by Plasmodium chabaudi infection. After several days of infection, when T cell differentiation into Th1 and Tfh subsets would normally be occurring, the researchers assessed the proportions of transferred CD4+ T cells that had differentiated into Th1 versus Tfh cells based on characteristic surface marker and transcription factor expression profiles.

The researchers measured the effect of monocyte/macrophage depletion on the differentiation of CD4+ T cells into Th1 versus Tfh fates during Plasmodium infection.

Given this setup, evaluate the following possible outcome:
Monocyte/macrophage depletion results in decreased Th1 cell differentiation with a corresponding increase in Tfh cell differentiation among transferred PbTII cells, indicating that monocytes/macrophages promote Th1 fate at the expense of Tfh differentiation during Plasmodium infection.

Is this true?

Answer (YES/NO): NO